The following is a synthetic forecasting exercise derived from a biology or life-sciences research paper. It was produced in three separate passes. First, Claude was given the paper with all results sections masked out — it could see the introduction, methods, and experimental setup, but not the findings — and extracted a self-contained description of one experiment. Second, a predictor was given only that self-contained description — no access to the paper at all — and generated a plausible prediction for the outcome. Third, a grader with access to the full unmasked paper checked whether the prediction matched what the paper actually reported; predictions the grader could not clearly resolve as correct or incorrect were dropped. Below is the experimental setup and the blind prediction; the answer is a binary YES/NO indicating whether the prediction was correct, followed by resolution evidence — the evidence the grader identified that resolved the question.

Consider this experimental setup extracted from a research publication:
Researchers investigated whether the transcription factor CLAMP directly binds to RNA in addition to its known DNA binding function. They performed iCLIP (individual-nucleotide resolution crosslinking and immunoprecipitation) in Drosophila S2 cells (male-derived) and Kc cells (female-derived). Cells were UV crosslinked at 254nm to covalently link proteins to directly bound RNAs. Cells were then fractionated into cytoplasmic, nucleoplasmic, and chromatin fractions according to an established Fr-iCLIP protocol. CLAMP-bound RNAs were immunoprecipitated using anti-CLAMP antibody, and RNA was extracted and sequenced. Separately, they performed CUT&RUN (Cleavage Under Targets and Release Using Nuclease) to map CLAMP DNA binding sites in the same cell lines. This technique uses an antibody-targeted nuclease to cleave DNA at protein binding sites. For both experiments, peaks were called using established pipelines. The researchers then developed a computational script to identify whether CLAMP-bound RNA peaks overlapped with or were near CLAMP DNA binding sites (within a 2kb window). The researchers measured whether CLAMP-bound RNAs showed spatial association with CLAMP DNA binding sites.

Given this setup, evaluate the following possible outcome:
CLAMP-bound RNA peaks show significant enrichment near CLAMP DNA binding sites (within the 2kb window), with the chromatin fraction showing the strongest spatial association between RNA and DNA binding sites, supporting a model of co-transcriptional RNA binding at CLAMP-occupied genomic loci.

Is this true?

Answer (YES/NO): YES